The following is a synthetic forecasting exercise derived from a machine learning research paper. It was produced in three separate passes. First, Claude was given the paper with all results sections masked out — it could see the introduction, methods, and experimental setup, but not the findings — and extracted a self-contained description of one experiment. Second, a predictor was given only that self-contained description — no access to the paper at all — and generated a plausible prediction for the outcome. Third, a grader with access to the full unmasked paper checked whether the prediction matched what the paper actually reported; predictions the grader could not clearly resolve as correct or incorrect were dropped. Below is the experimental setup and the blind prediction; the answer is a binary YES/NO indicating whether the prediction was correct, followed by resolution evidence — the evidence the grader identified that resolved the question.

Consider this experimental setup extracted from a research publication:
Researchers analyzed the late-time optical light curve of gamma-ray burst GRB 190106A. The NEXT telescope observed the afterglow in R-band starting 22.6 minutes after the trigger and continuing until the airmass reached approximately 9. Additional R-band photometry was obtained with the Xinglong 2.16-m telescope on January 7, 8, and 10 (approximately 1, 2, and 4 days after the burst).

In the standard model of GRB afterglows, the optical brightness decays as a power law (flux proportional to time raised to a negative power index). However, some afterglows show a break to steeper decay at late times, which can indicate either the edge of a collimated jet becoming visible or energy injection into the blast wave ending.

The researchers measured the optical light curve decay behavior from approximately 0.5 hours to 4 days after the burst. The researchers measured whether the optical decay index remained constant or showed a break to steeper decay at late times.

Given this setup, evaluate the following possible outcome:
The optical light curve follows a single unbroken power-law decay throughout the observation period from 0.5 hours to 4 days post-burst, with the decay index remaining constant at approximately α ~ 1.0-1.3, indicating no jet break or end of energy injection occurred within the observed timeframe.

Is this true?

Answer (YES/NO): NO